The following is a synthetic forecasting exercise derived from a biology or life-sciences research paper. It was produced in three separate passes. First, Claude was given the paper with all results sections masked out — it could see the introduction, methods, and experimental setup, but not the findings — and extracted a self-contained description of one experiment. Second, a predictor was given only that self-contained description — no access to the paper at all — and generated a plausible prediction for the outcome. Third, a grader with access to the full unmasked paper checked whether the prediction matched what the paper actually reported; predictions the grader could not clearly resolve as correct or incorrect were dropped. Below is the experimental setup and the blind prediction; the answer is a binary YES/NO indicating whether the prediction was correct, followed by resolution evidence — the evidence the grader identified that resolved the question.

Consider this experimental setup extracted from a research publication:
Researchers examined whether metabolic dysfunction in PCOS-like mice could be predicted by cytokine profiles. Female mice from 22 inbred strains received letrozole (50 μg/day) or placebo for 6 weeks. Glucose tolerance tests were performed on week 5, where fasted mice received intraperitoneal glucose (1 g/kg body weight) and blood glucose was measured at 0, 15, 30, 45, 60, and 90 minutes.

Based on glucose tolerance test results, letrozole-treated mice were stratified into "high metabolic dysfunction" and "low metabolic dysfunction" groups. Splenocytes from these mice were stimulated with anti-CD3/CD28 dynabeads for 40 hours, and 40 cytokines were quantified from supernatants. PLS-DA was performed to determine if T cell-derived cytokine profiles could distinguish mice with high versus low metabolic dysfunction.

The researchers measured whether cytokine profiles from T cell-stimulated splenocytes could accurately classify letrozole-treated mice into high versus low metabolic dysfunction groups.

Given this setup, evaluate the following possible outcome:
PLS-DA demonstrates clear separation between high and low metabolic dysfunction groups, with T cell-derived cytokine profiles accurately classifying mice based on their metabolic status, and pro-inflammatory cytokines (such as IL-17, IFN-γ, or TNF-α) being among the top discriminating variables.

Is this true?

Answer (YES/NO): NO